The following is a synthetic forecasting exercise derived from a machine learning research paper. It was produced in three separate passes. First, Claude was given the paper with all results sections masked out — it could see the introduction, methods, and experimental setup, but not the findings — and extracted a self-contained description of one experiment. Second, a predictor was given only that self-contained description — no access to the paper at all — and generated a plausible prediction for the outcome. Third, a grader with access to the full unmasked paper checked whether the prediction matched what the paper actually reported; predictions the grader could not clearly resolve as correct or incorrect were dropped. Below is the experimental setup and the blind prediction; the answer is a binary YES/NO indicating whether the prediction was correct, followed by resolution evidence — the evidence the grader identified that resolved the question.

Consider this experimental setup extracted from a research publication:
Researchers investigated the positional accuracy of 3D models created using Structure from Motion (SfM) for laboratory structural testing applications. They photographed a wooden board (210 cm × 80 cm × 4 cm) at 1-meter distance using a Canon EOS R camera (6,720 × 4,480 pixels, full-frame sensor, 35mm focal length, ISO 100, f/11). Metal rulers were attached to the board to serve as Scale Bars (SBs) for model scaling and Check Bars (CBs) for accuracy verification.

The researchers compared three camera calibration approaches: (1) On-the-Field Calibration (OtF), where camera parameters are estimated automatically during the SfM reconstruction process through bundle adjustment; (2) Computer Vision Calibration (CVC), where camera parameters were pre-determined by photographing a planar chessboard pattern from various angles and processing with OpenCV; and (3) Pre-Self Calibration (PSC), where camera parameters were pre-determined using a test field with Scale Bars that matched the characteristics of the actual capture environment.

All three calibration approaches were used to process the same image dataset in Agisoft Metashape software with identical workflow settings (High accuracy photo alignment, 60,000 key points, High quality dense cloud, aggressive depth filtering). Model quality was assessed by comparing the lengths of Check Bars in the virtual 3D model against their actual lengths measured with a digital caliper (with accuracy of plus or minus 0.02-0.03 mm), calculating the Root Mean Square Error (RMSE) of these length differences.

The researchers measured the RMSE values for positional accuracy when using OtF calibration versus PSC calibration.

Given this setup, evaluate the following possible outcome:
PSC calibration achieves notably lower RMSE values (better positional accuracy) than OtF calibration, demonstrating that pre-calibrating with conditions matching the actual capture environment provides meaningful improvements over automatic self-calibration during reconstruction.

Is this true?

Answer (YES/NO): YES